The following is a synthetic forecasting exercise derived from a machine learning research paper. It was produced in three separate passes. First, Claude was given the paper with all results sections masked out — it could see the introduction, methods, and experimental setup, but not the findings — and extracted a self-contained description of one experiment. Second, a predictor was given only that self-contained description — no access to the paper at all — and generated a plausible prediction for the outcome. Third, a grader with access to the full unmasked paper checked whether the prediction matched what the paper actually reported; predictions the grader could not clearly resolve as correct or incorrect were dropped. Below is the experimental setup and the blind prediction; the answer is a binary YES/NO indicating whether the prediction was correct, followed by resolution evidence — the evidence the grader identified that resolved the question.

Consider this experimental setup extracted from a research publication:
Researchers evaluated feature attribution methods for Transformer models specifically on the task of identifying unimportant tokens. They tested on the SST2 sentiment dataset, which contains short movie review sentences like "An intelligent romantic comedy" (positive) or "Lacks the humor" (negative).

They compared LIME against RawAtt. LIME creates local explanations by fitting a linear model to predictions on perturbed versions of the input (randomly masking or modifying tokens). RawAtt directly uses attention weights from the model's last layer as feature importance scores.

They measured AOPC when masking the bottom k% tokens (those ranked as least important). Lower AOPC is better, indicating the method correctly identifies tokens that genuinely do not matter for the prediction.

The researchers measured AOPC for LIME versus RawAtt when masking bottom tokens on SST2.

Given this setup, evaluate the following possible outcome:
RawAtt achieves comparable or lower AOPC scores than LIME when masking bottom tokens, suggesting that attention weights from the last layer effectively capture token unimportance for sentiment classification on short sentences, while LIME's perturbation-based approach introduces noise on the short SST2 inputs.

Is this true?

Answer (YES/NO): NO